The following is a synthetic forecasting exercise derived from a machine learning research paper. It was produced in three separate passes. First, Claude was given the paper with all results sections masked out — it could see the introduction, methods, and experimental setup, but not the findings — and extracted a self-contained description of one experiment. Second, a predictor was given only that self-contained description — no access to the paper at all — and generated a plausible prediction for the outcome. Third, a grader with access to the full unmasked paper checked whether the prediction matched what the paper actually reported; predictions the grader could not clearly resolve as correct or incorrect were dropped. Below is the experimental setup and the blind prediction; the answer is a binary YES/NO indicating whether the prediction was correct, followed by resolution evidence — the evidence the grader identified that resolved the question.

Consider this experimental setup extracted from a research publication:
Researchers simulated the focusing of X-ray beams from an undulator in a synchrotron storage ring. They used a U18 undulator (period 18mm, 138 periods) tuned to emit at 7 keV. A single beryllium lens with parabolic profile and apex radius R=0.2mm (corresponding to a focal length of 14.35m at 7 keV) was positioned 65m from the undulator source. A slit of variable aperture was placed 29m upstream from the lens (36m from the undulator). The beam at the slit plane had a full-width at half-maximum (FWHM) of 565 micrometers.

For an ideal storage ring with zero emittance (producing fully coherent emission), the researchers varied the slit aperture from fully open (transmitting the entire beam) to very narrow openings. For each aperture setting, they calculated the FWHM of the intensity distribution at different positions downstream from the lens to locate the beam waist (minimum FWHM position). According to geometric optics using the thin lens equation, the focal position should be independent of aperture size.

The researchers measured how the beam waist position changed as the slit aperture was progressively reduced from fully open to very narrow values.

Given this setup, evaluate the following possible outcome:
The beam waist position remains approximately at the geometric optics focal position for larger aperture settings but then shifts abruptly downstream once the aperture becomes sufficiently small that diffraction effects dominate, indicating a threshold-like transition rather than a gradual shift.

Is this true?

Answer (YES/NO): NO